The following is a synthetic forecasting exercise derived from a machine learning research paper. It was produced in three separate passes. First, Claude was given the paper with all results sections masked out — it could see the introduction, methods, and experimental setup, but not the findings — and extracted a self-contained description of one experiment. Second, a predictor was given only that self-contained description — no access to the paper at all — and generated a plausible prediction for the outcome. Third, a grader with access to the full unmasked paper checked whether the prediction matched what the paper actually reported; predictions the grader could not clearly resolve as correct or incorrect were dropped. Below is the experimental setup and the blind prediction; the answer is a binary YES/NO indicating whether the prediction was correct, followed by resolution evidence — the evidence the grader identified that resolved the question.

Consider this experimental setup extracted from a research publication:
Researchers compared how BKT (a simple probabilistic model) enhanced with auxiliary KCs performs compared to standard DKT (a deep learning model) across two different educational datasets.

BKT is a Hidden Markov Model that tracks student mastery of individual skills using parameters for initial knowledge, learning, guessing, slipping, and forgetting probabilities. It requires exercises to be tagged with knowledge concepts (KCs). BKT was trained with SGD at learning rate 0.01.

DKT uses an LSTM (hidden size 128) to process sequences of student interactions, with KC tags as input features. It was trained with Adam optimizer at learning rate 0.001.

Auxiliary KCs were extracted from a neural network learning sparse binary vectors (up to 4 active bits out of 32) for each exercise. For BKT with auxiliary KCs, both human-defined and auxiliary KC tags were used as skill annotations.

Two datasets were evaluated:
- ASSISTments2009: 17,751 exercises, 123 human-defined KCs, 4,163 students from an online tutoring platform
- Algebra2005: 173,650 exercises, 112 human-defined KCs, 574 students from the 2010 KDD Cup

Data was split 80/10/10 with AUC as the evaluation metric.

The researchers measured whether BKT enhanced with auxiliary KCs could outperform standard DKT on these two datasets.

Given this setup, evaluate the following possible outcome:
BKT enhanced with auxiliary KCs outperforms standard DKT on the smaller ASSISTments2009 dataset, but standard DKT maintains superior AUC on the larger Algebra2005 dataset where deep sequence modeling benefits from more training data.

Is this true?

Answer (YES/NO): YES